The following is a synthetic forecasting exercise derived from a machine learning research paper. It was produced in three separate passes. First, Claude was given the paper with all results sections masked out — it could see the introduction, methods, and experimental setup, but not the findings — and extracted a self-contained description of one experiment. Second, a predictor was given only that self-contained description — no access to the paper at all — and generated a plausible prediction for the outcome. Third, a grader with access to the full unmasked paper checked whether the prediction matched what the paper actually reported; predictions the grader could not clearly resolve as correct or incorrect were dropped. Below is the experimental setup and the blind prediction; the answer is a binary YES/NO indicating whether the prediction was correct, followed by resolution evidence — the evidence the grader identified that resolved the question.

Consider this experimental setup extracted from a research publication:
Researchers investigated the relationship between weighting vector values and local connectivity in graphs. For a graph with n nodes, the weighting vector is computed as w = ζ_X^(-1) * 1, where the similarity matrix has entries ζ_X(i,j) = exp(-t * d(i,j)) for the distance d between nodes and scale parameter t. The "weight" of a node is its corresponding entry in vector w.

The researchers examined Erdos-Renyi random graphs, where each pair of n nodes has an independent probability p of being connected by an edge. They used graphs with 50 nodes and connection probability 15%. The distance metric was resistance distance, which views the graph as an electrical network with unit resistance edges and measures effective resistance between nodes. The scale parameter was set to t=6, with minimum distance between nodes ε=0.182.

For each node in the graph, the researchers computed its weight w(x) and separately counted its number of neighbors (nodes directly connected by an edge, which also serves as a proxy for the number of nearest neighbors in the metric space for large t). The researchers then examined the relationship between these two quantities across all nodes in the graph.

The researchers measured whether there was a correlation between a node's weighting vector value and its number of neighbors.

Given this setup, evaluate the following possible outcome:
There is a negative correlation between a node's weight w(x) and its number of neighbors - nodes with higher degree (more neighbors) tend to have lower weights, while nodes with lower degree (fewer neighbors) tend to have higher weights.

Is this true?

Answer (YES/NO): YES